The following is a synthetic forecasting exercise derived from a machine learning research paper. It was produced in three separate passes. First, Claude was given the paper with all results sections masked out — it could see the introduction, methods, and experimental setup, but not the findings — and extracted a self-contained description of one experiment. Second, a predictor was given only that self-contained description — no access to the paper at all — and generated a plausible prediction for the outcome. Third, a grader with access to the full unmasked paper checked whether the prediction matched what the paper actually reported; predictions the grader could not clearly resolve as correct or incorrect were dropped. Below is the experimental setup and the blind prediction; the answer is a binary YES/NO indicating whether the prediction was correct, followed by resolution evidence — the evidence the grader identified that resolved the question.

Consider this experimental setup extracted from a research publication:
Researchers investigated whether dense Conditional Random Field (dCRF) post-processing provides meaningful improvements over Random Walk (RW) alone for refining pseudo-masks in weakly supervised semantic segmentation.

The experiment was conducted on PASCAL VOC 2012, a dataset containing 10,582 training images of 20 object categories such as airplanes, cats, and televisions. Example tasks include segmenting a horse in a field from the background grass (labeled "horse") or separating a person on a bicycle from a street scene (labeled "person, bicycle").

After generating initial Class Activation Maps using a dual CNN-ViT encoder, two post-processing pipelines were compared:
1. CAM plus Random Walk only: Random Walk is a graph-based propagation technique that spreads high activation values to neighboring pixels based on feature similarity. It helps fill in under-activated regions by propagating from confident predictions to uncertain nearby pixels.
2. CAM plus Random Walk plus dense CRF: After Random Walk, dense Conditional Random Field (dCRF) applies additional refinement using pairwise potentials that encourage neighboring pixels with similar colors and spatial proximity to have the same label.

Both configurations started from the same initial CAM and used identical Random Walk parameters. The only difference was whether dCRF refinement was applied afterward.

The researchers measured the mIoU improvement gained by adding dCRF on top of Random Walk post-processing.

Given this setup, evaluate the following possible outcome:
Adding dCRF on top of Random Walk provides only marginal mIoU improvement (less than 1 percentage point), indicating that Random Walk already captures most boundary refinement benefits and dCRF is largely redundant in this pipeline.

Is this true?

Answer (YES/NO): NO